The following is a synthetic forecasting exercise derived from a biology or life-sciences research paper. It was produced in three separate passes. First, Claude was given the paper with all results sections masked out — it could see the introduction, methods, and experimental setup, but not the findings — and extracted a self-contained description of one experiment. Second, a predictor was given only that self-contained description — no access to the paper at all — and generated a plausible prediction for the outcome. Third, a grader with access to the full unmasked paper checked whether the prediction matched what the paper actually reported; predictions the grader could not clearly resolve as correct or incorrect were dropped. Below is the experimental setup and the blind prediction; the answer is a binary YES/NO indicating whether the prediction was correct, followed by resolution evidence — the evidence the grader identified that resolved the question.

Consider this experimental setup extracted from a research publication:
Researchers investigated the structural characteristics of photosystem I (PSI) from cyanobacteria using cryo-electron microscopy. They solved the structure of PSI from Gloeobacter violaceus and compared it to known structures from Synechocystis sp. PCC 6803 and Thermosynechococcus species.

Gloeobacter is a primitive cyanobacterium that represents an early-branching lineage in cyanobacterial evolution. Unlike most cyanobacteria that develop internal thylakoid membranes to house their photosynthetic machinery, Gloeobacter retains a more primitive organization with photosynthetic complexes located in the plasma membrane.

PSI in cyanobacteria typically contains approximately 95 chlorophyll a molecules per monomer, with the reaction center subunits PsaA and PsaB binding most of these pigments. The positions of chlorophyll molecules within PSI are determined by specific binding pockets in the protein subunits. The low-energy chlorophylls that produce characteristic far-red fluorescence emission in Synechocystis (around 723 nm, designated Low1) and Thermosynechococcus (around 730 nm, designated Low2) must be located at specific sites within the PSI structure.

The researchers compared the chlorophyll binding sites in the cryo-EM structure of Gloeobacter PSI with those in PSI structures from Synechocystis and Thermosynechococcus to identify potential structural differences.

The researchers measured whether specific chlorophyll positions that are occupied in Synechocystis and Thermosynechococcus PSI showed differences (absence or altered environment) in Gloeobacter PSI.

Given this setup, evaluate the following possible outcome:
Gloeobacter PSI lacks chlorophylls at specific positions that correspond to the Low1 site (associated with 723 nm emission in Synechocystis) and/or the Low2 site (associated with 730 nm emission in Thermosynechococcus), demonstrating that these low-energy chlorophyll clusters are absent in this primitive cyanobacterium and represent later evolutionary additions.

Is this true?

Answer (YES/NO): YES